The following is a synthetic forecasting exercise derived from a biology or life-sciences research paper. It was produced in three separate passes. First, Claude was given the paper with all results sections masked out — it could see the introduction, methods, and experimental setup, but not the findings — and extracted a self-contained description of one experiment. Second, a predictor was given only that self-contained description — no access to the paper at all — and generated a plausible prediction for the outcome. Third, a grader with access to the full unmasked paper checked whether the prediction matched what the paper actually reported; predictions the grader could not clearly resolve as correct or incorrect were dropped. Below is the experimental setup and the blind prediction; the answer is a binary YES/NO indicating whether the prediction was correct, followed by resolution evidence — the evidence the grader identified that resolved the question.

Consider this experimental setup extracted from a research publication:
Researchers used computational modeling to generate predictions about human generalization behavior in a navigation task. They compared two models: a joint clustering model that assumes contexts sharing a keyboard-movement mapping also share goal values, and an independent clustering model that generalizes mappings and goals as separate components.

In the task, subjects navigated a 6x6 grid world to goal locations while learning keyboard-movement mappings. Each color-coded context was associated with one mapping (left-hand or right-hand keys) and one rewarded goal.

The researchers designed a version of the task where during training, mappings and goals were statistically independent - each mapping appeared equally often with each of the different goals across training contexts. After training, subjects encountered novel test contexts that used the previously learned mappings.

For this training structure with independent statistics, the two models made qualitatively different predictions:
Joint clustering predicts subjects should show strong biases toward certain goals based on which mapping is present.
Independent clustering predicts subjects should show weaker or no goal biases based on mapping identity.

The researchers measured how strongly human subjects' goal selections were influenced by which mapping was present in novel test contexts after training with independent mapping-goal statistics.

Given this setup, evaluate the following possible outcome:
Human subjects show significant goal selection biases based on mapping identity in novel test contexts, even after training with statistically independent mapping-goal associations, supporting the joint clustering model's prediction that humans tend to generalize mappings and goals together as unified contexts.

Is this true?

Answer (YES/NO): NO